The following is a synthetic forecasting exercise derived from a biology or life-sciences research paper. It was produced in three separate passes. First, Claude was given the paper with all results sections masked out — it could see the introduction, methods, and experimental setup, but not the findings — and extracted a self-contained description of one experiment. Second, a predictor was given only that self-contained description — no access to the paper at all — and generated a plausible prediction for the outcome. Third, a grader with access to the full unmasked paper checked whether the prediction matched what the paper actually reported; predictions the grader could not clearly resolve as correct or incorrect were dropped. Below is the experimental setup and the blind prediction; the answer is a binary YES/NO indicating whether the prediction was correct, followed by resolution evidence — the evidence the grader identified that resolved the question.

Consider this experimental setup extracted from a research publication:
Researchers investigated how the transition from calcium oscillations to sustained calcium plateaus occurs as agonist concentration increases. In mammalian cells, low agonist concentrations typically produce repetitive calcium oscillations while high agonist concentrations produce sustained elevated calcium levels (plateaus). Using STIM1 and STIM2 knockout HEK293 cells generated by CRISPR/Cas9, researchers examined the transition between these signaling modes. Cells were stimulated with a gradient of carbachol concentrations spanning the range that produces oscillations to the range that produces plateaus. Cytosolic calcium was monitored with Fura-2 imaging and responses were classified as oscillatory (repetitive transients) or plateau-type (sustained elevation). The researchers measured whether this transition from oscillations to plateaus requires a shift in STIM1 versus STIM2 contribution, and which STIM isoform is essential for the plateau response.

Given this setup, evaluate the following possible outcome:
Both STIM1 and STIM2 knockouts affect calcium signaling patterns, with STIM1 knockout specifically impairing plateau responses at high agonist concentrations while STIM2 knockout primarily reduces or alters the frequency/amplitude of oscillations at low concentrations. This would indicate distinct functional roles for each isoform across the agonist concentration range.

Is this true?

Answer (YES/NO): NO